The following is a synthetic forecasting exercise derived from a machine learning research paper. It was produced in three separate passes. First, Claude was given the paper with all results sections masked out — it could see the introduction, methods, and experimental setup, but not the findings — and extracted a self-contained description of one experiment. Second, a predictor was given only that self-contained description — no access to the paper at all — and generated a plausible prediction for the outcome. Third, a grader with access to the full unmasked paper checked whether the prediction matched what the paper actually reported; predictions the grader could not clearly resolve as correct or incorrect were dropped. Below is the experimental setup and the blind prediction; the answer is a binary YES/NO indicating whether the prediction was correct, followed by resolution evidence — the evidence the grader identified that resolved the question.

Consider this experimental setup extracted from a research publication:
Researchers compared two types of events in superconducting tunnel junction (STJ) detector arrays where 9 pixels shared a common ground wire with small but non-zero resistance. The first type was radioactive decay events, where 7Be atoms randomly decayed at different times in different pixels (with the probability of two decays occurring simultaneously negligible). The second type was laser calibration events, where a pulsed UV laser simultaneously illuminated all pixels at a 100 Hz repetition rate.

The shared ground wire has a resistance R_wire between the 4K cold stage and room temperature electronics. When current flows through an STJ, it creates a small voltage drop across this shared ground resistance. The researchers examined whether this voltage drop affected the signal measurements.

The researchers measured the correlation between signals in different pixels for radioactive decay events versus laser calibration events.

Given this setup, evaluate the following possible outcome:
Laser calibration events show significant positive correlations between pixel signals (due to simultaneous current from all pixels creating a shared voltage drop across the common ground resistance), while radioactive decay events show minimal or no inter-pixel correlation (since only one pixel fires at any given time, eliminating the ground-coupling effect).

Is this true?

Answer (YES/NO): YES